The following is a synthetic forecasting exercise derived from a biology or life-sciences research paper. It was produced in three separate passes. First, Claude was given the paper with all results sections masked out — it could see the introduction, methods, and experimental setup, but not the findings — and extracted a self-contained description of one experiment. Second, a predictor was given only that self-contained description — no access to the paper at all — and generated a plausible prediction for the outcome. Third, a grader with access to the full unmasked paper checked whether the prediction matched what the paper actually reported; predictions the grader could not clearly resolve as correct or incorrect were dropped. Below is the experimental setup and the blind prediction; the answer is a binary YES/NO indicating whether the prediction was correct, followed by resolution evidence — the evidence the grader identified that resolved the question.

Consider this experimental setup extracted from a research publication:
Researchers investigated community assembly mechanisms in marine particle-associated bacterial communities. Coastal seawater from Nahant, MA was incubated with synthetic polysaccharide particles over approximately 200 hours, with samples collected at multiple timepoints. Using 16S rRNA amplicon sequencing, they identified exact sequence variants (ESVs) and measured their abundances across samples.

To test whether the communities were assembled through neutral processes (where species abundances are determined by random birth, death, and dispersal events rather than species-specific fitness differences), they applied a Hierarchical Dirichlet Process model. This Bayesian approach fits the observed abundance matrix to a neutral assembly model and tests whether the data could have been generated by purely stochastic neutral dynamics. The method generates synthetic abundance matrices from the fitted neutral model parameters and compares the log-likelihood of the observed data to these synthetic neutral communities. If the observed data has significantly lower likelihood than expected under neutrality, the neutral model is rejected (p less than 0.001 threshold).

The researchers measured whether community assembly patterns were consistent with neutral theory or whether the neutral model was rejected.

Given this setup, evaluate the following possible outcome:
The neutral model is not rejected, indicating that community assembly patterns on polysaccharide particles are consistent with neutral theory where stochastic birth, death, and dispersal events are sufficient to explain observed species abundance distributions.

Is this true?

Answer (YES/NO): NO